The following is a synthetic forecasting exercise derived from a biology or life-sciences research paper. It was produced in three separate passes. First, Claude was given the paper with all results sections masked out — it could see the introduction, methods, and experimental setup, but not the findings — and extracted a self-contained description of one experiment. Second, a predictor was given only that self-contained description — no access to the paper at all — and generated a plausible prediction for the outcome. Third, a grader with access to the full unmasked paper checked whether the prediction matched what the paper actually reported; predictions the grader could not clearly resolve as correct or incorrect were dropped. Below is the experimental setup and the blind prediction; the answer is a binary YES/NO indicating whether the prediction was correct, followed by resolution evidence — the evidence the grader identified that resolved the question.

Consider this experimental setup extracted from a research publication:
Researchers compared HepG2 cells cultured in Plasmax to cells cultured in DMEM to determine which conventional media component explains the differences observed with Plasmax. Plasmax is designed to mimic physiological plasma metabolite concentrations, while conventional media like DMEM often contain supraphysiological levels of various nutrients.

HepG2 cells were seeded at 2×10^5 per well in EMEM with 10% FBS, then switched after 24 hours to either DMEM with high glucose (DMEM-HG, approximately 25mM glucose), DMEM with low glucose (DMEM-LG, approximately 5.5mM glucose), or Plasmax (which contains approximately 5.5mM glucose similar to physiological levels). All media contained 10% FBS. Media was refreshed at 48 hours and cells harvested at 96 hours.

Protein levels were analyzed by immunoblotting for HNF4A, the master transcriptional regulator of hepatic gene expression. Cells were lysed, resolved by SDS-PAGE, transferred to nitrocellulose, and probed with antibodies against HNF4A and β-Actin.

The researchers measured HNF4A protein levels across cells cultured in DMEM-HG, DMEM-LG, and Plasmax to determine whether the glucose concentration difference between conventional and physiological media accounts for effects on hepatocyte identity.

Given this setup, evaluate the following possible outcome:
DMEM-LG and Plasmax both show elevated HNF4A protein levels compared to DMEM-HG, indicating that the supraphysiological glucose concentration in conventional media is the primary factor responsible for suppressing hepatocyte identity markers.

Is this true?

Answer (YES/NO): NO